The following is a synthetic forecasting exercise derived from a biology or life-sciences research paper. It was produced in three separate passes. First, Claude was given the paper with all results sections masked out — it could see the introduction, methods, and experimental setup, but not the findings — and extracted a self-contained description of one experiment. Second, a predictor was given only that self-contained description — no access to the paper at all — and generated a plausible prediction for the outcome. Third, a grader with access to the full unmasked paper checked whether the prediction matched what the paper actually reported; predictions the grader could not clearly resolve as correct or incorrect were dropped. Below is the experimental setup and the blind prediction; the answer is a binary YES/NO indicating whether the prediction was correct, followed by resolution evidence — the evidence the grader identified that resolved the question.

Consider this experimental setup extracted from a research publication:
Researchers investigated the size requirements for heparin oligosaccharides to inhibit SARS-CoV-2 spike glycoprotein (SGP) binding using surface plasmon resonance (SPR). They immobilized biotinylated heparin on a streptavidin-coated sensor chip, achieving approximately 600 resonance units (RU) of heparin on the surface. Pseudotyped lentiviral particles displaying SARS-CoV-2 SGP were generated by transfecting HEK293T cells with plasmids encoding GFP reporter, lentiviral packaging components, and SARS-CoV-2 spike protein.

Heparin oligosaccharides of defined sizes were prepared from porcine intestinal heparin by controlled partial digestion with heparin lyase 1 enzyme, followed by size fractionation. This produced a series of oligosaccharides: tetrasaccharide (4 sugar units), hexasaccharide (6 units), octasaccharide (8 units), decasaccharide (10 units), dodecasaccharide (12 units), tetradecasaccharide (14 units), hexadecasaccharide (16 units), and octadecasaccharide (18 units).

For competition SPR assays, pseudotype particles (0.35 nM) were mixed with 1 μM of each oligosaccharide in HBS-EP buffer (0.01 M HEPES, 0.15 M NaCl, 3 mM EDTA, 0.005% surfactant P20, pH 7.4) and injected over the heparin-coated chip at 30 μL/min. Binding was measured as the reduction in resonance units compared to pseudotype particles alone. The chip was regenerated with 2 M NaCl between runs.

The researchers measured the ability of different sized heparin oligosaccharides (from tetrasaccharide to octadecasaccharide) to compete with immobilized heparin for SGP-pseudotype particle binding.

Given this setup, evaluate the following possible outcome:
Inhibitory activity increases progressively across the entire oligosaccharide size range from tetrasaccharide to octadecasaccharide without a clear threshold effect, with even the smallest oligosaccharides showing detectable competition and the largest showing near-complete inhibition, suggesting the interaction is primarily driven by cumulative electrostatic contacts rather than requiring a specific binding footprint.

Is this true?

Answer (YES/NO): NO